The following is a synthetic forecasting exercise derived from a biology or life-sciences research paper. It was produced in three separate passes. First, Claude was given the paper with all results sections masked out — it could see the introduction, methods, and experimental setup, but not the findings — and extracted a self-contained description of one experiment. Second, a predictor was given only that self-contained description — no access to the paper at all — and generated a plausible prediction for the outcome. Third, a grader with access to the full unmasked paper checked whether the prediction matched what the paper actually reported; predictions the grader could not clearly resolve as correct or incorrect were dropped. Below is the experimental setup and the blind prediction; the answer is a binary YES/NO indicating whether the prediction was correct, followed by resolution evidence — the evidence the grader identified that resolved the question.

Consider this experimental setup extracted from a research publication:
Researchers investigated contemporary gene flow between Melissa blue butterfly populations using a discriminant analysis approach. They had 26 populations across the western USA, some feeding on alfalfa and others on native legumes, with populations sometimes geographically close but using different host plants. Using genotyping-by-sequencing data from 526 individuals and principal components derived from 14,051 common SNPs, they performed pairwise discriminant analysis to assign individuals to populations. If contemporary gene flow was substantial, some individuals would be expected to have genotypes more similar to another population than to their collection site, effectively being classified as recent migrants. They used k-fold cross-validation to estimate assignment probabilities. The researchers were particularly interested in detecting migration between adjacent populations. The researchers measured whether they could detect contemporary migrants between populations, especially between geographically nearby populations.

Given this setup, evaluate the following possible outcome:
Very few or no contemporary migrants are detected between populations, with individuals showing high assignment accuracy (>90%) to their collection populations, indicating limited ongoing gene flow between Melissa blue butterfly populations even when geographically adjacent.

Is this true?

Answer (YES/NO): YES